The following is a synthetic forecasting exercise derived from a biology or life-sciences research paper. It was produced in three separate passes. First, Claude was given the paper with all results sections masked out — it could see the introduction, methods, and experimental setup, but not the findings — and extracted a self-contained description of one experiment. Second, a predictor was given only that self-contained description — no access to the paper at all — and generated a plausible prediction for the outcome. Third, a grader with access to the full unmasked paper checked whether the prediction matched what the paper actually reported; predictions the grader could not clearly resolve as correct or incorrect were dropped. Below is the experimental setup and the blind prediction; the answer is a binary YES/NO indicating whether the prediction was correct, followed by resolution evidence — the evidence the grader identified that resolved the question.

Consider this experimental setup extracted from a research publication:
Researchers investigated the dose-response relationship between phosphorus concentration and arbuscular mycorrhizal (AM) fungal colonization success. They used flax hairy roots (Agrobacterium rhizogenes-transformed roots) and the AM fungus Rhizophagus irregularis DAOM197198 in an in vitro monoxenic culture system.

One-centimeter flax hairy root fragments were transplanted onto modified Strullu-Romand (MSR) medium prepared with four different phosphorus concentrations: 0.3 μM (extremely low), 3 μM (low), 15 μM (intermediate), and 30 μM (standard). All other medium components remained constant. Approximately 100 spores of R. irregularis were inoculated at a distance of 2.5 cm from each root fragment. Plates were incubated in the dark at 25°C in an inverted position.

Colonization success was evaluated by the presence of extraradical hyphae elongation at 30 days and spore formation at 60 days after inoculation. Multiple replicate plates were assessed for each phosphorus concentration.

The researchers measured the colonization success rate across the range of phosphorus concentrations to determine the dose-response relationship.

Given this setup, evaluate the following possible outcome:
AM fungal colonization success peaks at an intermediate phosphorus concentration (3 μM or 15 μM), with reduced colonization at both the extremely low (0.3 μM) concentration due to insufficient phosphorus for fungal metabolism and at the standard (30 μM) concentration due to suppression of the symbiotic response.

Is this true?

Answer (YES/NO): YES